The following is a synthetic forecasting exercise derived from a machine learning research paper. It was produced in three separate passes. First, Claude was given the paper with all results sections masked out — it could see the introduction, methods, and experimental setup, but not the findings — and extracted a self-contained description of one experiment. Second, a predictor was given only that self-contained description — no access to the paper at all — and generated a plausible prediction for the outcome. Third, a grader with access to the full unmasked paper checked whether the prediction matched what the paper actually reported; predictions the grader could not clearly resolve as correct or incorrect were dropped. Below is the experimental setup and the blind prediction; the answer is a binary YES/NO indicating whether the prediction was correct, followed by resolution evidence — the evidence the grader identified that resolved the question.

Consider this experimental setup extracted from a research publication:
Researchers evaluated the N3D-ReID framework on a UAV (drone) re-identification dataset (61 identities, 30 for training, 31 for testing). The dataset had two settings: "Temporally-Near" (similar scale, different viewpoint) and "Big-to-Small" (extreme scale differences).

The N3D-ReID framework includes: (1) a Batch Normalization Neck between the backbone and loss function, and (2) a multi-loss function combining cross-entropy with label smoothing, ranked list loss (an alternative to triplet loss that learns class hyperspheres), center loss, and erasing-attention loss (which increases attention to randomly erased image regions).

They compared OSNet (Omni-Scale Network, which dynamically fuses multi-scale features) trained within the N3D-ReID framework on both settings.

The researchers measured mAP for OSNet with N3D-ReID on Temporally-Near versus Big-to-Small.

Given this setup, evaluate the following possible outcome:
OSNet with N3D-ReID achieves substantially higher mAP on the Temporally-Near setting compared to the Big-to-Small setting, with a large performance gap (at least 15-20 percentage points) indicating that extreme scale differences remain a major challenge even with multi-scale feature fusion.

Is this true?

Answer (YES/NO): YES